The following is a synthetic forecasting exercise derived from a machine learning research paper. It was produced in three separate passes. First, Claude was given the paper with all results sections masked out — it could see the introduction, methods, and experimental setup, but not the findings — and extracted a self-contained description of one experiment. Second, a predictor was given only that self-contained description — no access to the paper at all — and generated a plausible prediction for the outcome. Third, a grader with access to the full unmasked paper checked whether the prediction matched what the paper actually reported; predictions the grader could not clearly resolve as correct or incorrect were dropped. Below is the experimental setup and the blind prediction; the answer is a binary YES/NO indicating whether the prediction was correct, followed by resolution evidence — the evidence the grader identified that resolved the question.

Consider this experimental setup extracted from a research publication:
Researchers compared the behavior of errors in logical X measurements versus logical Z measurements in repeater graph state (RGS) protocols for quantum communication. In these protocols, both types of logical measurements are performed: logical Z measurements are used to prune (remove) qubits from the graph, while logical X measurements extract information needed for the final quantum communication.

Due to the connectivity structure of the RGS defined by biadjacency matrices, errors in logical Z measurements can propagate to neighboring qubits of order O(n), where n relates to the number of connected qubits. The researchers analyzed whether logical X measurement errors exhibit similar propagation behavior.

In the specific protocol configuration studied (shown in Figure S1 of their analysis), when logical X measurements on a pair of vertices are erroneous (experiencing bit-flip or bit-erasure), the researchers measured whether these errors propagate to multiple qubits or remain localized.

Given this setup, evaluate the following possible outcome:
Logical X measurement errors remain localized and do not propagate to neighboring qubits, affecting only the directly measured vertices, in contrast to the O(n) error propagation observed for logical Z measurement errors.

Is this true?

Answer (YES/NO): YES